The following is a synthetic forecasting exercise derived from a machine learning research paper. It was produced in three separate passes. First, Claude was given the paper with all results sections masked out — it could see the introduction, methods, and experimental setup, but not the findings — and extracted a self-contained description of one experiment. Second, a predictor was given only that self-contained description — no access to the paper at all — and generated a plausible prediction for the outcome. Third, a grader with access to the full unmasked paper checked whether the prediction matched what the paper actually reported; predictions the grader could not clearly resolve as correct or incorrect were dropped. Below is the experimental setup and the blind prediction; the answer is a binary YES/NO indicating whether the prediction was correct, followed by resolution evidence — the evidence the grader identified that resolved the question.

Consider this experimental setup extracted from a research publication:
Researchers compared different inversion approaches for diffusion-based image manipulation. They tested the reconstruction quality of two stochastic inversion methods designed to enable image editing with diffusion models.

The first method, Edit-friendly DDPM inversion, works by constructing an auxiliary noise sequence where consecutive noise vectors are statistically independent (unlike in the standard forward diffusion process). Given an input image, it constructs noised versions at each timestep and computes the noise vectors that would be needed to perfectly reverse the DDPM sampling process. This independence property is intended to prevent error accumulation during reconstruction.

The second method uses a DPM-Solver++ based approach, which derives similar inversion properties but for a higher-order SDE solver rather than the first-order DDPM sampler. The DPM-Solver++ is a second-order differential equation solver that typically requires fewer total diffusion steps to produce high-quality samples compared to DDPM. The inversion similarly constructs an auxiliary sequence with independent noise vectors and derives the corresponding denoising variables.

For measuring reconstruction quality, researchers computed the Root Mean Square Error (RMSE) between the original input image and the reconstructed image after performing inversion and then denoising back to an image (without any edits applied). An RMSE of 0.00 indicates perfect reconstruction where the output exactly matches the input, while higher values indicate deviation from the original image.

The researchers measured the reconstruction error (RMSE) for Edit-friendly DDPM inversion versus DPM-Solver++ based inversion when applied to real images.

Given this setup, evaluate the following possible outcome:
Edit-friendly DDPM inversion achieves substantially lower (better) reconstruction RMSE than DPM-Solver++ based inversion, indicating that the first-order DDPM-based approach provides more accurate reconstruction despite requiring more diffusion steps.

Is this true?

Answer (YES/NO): NO